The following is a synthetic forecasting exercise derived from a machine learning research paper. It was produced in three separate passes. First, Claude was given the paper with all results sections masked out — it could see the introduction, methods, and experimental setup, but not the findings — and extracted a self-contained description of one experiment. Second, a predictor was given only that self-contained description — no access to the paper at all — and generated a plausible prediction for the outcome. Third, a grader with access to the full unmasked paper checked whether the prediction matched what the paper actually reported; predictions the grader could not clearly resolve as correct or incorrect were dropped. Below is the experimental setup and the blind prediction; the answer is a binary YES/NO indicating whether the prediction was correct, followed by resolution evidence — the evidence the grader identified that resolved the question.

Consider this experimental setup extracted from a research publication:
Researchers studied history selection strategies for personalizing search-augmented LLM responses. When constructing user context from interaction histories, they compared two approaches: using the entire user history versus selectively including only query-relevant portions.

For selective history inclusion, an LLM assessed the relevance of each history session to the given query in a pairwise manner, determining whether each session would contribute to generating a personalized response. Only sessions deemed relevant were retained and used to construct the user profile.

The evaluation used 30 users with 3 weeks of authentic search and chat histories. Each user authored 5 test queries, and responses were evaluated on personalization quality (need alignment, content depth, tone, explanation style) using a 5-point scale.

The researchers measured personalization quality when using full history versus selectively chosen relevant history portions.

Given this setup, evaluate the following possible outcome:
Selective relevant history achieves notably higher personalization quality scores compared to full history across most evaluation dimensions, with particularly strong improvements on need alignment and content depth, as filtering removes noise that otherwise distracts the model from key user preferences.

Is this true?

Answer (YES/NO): NO